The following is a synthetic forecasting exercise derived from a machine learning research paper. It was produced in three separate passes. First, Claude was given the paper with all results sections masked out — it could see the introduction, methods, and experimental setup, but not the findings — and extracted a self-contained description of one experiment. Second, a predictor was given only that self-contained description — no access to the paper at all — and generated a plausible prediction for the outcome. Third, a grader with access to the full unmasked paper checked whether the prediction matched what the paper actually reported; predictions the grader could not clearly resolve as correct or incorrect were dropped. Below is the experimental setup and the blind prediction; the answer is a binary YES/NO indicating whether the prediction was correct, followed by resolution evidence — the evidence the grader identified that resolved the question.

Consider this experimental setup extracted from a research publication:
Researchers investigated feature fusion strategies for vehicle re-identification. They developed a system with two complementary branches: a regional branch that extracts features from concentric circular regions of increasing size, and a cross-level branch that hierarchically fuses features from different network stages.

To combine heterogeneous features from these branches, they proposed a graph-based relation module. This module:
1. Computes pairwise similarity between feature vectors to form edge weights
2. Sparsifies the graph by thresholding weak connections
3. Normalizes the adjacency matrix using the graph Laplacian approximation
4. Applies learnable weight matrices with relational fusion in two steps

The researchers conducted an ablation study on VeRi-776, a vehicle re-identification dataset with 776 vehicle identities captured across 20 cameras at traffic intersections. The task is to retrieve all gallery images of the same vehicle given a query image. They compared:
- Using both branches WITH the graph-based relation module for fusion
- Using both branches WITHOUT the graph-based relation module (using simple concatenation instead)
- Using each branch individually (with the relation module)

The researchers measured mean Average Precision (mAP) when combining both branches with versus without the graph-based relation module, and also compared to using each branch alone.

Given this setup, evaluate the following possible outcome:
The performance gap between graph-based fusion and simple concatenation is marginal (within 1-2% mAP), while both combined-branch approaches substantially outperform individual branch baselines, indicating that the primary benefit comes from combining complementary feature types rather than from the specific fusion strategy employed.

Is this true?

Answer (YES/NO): NO